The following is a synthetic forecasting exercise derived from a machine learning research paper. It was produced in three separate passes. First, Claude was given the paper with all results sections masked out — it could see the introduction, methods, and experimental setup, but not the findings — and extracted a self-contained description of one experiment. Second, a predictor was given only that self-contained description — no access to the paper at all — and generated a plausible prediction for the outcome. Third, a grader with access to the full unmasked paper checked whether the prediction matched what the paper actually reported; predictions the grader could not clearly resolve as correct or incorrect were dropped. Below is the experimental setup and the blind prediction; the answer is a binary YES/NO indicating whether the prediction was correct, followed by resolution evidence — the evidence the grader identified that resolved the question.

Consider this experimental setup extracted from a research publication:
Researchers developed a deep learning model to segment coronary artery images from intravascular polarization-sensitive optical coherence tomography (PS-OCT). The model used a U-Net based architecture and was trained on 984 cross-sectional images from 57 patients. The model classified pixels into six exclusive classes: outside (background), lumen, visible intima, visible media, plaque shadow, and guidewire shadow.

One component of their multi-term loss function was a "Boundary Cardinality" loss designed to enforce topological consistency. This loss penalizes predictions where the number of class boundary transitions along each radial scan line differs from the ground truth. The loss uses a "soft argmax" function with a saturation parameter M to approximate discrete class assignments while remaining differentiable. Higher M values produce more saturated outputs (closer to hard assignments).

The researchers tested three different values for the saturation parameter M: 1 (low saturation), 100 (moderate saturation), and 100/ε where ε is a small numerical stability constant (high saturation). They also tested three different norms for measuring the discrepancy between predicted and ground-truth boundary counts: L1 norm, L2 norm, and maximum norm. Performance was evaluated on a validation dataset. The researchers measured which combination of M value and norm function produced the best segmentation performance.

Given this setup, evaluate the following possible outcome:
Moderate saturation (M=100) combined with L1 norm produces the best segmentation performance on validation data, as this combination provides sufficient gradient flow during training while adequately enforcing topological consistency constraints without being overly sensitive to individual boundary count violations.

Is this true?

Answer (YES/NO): NO